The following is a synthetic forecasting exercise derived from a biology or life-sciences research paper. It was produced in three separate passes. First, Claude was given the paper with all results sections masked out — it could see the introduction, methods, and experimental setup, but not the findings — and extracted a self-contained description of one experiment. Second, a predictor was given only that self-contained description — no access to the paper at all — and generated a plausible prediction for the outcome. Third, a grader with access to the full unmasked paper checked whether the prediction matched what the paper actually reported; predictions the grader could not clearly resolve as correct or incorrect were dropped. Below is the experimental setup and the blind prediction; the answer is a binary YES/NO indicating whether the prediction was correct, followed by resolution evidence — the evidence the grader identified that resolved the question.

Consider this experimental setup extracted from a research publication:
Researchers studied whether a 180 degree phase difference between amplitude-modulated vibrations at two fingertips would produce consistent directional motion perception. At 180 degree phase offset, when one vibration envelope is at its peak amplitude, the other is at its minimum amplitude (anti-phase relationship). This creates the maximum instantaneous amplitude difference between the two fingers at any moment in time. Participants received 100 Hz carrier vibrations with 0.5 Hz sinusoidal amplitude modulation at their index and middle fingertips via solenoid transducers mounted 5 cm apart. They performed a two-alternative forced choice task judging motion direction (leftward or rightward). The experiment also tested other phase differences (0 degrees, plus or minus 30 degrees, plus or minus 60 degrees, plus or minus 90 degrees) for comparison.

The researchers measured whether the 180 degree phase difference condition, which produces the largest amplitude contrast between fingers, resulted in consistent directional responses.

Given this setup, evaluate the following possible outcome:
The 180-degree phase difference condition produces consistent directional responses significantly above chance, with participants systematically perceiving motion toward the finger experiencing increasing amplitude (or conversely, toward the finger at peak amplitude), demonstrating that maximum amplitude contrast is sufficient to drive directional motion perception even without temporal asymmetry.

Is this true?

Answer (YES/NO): NO